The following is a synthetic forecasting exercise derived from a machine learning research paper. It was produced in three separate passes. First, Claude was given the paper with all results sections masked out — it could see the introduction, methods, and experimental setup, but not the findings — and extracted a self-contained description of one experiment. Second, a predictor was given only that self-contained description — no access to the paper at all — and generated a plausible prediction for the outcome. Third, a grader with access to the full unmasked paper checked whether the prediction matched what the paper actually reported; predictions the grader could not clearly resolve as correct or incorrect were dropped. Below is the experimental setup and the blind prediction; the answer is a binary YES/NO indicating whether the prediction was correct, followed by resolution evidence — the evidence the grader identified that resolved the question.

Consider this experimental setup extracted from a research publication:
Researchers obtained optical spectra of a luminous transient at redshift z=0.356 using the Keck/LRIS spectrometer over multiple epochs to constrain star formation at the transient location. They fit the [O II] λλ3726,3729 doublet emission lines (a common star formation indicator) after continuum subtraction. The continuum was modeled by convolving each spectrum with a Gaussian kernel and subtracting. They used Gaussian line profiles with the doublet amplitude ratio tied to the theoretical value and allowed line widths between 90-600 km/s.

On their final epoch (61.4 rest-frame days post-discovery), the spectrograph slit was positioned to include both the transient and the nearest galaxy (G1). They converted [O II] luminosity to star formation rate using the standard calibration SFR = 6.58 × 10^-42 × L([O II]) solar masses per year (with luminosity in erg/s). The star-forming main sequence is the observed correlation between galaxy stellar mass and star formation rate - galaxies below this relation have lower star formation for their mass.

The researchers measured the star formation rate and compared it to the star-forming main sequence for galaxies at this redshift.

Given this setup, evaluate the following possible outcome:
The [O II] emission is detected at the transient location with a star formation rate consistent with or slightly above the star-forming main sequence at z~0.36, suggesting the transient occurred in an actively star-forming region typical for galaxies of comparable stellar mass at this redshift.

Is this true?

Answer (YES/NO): NO